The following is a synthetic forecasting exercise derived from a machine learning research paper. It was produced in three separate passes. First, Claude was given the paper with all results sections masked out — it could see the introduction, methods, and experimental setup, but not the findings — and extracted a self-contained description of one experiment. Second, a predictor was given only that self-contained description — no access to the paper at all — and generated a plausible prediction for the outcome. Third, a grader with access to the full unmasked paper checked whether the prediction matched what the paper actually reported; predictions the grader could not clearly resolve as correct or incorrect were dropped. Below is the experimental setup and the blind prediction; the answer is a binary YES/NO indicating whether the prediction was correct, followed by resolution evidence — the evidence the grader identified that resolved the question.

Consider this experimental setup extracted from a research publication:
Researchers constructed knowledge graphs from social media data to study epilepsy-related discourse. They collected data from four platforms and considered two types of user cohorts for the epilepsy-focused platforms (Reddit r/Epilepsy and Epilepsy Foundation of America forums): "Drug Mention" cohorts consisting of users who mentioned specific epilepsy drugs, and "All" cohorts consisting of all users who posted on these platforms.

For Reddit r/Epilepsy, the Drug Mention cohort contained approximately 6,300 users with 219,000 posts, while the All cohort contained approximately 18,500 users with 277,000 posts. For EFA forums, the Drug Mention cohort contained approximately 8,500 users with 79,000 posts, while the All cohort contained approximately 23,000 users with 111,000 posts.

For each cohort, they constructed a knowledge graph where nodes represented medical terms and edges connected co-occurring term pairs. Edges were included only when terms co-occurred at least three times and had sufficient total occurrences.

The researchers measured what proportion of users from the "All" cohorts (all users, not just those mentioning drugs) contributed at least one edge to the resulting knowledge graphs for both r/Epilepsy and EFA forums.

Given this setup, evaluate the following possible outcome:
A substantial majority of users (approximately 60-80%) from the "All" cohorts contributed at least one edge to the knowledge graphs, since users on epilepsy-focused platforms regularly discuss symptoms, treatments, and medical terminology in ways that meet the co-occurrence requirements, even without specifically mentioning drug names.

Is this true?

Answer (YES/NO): NO